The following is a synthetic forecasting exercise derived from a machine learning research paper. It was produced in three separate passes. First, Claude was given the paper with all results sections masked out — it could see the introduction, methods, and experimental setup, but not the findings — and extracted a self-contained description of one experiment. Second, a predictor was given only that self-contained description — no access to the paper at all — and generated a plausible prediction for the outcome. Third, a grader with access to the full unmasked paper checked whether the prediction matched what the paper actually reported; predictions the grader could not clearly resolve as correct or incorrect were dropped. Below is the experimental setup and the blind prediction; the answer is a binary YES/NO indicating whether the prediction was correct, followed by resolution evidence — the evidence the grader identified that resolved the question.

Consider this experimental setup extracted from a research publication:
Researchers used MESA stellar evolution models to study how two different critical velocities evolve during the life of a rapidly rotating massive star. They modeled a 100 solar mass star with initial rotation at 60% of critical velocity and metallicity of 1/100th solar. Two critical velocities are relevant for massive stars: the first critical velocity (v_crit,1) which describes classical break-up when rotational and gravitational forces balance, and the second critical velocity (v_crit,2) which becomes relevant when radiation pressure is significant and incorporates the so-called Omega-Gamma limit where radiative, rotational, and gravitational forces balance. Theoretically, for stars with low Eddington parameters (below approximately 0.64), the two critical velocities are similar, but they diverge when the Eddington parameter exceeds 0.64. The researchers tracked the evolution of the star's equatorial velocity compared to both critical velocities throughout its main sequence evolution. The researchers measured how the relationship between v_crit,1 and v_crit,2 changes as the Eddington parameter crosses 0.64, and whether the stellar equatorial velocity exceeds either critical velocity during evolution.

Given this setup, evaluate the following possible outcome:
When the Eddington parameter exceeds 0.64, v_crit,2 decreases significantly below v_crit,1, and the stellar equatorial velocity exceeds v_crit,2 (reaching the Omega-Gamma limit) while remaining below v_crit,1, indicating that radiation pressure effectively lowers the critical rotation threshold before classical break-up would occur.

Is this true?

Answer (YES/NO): YES